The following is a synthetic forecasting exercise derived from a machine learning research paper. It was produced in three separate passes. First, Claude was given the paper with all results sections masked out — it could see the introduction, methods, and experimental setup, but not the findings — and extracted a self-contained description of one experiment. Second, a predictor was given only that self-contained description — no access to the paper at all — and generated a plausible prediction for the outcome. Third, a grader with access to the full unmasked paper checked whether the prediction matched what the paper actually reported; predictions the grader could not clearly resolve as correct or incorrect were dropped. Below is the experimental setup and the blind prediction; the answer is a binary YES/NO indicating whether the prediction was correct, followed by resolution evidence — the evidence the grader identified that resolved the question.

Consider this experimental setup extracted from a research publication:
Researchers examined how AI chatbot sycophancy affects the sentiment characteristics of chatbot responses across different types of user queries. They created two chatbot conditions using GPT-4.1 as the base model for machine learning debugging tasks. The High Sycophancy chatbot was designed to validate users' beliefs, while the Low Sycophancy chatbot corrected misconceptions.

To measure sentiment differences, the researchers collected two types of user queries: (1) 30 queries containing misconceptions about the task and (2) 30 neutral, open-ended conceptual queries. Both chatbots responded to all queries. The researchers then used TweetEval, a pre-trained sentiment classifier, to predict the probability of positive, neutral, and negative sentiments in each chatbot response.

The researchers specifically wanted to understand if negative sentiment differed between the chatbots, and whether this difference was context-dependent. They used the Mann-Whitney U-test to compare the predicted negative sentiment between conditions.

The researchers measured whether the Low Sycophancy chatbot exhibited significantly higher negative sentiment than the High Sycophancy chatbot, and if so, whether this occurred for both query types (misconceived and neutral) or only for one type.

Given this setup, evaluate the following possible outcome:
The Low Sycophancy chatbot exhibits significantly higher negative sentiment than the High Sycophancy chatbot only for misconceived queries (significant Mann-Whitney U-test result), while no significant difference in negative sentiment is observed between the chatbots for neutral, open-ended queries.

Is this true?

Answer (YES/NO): YES